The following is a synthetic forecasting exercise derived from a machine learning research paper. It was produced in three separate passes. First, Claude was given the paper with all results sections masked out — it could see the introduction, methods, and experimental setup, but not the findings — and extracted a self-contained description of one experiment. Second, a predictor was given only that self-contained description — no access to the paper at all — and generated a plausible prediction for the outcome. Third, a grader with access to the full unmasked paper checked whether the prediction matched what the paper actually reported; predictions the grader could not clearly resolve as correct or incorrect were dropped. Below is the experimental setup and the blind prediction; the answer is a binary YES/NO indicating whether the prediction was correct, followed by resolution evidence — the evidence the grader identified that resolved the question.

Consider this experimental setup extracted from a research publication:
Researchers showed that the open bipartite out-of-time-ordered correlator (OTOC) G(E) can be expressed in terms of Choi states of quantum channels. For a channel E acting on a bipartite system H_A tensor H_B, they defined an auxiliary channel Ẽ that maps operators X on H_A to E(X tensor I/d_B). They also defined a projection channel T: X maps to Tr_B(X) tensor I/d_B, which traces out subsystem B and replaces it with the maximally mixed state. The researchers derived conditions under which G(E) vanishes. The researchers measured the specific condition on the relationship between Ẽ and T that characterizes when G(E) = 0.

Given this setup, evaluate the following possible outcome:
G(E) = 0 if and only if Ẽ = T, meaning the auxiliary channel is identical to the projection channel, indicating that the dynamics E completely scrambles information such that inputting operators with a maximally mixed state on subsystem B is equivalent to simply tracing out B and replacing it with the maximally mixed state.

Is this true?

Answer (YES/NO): NO